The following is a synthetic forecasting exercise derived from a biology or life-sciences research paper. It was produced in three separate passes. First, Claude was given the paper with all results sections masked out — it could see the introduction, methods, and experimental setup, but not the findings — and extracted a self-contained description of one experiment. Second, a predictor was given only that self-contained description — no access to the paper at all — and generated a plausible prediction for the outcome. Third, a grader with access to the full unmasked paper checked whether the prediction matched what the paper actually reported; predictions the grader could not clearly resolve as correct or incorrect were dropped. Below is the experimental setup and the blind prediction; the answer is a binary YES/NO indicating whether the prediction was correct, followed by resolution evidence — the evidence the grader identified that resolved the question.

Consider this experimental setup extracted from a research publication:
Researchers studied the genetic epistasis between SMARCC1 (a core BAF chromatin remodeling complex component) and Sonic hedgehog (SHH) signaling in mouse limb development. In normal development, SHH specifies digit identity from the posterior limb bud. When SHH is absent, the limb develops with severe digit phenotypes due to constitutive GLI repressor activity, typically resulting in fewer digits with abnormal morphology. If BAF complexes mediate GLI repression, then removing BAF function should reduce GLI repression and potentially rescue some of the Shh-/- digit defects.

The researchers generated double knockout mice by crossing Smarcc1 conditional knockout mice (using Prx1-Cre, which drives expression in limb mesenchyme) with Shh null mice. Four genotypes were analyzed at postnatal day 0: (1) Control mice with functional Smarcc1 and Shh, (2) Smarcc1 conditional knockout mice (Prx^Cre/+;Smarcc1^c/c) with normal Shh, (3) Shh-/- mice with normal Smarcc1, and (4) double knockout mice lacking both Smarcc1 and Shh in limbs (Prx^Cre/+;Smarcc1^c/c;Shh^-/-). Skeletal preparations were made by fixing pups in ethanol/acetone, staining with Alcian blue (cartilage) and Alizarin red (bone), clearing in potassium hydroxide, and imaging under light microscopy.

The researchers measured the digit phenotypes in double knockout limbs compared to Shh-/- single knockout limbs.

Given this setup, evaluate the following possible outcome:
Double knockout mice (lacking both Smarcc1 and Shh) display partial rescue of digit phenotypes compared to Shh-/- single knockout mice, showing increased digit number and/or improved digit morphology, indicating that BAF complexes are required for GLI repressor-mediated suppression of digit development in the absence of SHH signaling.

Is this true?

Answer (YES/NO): NO